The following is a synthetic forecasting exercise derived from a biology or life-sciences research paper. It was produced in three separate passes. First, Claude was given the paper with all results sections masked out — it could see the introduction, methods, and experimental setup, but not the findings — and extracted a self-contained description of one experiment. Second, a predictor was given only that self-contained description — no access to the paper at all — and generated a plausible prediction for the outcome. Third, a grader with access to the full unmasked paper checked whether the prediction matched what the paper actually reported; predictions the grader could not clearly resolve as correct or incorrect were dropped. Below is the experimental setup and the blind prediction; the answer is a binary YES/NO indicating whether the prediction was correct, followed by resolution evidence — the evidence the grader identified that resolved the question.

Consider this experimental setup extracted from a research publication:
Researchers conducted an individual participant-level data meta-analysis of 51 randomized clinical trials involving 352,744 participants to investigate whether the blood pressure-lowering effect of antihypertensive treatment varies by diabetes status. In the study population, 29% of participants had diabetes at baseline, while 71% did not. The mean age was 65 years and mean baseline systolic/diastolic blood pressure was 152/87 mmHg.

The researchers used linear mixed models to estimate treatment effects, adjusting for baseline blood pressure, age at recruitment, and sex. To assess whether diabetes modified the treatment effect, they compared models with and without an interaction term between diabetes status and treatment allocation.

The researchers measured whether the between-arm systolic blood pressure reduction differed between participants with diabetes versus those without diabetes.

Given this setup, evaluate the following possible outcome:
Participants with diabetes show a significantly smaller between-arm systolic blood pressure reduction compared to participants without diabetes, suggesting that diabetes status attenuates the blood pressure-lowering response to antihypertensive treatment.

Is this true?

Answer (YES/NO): NO